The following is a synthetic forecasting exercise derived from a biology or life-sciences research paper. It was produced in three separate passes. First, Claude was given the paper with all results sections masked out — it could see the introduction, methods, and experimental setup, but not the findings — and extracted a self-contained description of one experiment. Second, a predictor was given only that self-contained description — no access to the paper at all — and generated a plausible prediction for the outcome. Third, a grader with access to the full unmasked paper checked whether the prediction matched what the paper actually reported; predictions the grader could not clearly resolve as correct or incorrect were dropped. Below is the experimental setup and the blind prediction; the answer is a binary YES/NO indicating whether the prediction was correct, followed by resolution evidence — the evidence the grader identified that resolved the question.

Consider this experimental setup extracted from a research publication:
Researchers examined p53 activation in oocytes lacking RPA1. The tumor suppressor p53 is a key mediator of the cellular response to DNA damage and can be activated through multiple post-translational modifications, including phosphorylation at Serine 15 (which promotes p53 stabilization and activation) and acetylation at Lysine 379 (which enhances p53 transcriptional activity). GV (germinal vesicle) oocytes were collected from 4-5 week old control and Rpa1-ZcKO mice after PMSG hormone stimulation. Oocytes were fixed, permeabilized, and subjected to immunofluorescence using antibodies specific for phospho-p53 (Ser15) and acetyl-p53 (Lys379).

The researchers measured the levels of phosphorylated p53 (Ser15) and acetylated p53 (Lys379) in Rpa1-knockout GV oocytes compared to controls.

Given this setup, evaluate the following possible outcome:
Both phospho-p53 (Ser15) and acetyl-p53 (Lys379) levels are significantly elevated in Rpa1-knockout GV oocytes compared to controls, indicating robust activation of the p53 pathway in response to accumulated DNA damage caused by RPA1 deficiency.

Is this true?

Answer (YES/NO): NO